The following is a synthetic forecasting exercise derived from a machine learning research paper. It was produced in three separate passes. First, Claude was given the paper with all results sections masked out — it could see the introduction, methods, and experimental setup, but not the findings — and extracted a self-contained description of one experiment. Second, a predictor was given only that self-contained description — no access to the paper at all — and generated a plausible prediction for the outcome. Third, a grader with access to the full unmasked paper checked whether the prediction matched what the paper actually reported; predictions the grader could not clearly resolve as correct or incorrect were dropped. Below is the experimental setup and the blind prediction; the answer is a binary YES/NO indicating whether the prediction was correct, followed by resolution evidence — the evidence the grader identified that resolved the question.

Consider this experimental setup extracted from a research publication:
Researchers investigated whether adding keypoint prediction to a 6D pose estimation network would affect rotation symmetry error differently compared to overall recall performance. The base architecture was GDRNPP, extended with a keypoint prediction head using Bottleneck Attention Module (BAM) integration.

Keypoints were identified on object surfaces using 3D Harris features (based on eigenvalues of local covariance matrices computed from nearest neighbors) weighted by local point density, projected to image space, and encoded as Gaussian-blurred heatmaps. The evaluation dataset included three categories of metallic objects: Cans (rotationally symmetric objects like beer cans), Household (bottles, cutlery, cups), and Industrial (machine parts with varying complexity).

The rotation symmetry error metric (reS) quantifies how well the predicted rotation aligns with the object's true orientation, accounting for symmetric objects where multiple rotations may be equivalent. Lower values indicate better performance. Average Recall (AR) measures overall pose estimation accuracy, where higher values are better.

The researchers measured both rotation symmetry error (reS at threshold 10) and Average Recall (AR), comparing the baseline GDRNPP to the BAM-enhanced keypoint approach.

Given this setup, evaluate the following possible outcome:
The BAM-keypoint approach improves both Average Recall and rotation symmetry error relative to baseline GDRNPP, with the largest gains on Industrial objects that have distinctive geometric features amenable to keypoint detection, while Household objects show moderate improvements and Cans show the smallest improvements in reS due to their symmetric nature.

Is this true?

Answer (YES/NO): NO